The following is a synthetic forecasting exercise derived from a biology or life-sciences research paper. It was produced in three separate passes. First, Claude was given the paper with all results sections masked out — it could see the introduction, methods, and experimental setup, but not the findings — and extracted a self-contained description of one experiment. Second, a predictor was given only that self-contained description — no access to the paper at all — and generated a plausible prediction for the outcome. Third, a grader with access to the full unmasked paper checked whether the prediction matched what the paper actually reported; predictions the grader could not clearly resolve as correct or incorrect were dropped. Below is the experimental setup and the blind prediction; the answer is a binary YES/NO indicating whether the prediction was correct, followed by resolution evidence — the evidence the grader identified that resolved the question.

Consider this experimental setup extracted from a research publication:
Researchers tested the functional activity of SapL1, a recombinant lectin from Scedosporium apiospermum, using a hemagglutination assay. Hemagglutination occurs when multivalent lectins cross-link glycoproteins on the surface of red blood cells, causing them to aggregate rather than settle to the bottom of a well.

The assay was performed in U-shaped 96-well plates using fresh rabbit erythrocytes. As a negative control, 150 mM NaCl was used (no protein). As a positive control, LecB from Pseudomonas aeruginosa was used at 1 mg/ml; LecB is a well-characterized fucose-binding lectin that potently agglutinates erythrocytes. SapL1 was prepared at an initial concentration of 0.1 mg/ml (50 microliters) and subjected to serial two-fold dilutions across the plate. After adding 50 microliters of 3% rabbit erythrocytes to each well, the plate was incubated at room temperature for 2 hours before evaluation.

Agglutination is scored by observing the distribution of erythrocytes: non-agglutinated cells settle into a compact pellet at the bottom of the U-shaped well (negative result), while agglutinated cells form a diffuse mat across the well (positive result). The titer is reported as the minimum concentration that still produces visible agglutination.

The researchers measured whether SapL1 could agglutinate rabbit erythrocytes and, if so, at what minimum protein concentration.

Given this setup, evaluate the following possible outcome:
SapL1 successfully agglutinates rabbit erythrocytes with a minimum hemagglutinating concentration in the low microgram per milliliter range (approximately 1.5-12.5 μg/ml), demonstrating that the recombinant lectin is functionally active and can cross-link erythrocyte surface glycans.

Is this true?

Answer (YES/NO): NO